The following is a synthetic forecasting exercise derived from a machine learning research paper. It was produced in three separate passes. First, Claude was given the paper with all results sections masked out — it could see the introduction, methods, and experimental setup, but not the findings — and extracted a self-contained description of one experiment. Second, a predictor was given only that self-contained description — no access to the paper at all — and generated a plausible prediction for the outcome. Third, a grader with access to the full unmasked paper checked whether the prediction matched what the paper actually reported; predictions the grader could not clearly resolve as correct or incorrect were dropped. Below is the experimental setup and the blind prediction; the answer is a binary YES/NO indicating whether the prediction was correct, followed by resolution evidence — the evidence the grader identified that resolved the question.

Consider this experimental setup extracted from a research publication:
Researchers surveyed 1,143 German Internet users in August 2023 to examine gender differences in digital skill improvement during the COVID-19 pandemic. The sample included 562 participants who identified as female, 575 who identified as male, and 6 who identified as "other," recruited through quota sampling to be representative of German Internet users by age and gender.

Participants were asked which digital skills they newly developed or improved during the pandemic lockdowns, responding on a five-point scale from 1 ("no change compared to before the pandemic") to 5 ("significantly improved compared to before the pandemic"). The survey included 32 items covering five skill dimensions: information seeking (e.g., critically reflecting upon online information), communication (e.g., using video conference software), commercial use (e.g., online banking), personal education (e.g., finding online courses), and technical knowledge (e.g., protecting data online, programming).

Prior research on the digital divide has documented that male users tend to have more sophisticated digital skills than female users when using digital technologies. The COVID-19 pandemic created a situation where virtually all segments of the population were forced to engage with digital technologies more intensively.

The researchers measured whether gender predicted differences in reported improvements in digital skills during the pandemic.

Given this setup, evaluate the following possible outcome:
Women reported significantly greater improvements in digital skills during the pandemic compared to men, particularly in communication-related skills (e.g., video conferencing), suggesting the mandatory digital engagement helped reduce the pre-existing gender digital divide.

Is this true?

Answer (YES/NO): NO